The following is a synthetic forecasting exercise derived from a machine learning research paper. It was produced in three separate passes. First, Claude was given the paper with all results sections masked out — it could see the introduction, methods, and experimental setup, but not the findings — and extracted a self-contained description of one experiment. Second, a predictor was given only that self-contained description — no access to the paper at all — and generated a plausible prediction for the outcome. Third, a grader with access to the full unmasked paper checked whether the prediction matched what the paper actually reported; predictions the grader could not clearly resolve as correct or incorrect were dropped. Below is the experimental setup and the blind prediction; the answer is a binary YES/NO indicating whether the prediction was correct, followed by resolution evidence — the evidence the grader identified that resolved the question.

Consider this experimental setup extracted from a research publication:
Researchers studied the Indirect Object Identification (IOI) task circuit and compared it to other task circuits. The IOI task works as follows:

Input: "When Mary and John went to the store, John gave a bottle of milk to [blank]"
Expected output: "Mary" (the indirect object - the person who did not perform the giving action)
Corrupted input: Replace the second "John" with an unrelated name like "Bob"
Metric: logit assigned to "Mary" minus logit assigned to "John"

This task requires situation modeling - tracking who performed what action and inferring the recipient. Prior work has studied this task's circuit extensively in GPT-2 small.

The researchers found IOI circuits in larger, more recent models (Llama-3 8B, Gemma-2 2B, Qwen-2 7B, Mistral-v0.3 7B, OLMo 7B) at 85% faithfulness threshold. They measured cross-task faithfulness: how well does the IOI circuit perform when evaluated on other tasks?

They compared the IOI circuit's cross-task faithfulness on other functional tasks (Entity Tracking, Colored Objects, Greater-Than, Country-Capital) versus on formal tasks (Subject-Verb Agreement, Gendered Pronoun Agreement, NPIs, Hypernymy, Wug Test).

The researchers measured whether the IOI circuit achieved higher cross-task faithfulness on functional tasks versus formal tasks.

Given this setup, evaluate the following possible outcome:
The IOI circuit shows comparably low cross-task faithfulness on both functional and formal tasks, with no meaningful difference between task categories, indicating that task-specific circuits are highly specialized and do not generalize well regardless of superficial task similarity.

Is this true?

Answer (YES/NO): NO